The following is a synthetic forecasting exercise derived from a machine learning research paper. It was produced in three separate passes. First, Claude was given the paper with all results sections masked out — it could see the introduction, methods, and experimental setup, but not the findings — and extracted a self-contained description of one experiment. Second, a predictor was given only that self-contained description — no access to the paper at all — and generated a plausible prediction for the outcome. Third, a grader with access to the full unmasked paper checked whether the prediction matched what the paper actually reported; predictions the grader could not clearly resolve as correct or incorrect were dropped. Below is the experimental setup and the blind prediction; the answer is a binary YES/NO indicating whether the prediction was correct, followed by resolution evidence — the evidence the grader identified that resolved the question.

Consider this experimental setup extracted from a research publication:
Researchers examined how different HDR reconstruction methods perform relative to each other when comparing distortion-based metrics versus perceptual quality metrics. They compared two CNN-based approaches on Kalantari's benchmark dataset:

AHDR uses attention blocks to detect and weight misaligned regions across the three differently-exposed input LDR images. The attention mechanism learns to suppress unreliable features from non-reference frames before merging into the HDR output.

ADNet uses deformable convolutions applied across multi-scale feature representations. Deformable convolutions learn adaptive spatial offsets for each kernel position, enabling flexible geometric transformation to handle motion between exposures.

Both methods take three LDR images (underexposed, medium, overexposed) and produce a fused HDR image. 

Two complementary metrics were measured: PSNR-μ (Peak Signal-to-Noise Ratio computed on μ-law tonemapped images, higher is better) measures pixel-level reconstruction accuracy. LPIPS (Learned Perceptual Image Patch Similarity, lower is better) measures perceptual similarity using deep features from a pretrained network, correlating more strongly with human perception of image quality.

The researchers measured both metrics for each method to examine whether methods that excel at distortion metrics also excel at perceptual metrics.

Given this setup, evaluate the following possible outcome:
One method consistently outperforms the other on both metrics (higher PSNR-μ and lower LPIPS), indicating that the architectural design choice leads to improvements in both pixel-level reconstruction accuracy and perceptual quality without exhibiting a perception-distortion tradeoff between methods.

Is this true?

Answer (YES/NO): NO